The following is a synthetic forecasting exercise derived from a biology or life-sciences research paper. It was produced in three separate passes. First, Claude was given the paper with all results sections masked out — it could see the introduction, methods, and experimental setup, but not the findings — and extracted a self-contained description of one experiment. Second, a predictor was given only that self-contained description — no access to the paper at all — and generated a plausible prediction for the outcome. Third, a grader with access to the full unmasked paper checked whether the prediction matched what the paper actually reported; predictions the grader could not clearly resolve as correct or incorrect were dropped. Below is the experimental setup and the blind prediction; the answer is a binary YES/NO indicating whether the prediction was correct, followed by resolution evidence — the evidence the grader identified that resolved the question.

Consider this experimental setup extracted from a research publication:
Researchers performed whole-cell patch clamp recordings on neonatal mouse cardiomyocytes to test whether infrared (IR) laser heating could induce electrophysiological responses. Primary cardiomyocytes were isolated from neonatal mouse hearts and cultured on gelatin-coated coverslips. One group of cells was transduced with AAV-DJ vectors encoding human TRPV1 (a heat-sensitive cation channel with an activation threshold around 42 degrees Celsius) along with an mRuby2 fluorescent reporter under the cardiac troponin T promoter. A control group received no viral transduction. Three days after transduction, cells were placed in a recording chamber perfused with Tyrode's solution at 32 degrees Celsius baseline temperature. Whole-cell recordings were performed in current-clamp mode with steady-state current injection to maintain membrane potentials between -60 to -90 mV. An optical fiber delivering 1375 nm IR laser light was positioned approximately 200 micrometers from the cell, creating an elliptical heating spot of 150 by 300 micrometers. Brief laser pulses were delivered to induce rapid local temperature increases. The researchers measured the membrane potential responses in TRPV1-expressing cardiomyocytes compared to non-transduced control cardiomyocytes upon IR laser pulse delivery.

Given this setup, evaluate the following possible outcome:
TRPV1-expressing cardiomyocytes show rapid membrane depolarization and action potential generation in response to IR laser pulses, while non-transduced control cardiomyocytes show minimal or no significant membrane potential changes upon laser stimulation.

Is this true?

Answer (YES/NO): YES